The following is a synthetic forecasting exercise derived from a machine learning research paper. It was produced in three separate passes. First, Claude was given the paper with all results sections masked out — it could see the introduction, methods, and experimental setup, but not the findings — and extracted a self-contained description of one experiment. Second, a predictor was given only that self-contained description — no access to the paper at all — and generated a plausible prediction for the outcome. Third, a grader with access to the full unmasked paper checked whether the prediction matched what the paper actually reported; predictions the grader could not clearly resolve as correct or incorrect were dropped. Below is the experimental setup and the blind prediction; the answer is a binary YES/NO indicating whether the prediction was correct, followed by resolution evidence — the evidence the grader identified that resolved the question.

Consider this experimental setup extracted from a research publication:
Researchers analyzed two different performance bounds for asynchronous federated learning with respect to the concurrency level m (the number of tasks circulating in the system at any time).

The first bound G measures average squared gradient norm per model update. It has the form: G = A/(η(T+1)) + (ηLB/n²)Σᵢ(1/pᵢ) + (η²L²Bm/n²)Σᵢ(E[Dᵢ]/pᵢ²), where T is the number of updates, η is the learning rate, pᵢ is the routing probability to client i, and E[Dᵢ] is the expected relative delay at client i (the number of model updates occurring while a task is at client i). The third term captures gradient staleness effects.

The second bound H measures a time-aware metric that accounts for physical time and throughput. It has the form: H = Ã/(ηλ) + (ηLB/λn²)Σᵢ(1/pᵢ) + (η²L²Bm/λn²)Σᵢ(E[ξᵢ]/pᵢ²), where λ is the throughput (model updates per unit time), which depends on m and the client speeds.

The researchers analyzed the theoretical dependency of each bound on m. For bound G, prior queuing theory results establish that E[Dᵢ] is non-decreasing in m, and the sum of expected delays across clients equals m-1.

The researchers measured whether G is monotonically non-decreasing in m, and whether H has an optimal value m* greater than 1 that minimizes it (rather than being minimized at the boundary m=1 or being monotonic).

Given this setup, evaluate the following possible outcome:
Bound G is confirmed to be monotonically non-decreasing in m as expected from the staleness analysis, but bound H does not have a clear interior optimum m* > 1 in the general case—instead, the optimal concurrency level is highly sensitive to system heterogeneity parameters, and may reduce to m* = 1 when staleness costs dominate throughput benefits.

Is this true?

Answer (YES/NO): NO